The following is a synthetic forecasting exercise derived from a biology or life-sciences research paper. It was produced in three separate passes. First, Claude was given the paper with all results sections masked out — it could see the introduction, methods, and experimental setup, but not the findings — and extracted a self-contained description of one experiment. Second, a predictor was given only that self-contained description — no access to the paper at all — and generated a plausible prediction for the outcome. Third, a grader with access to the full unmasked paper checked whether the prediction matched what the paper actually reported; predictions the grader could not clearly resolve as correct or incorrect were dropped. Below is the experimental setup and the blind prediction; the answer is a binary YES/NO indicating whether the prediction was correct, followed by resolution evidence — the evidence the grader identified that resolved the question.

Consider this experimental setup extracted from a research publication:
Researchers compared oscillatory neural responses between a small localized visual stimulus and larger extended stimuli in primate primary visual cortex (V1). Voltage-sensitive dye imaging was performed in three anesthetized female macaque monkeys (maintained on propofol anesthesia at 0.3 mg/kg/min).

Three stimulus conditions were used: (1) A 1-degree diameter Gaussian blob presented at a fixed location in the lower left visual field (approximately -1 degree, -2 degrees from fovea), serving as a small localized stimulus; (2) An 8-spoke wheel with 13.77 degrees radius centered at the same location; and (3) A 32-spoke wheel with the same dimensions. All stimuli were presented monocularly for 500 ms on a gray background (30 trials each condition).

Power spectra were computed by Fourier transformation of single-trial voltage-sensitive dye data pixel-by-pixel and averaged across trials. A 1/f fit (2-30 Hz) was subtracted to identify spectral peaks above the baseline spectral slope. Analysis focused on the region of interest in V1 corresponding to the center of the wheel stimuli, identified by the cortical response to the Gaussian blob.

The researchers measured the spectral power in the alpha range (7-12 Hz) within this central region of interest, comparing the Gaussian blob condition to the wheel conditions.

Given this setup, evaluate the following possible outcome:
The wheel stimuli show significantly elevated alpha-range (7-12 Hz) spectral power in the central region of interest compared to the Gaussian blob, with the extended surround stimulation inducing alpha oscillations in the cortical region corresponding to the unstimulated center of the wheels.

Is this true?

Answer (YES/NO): NO